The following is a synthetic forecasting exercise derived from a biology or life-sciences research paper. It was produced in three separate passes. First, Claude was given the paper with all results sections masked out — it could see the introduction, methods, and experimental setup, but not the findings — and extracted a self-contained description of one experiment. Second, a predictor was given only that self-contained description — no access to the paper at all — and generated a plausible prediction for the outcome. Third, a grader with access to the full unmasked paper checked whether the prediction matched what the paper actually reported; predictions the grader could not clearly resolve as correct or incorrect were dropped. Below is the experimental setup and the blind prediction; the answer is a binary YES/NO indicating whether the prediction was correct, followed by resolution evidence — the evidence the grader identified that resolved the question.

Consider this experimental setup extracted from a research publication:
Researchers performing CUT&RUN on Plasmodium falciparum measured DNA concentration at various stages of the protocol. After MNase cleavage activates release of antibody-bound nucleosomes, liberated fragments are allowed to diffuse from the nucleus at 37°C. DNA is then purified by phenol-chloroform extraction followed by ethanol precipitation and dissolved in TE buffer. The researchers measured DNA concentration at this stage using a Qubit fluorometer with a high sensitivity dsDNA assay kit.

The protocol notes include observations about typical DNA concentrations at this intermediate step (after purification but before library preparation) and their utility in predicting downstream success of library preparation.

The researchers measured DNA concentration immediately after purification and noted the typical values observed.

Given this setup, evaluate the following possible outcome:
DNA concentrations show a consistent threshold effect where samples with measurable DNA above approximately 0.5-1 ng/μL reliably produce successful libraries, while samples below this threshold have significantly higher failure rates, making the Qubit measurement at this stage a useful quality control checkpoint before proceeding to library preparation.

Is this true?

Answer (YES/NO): NO